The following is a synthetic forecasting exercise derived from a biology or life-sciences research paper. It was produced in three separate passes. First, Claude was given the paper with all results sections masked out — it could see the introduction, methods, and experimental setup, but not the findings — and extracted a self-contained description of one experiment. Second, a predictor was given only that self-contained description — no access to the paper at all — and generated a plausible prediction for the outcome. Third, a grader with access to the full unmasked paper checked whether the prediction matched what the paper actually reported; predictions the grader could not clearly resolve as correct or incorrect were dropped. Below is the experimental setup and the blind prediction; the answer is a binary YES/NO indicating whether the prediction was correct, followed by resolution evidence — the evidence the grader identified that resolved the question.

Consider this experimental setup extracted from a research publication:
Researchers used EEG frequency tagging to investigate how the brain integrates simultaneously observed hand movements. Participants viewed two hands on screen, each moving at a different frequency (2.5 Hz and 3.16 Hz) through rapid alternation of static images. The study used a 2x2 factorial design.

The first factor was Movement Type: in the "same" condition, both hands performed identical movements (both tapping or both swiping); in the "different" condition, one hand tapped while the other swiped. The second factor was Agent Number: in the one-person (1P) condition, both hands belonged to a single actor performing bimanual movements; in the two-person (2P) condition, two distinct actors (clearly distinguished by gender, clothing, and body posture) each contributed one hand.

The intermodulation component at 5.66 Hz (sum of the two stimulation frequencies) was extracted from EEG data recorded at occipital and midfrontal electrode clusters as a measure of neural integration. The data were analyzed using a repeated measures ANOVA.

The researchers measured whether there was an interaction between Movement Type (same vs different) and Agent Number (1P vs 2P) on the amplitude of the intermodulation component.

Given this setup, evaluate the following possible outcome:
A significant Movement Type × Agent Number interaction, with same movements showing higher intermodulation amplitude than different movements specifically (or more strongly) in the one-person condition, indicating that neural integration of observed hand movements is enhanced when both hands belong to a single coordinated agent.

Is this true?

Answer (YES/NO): NO